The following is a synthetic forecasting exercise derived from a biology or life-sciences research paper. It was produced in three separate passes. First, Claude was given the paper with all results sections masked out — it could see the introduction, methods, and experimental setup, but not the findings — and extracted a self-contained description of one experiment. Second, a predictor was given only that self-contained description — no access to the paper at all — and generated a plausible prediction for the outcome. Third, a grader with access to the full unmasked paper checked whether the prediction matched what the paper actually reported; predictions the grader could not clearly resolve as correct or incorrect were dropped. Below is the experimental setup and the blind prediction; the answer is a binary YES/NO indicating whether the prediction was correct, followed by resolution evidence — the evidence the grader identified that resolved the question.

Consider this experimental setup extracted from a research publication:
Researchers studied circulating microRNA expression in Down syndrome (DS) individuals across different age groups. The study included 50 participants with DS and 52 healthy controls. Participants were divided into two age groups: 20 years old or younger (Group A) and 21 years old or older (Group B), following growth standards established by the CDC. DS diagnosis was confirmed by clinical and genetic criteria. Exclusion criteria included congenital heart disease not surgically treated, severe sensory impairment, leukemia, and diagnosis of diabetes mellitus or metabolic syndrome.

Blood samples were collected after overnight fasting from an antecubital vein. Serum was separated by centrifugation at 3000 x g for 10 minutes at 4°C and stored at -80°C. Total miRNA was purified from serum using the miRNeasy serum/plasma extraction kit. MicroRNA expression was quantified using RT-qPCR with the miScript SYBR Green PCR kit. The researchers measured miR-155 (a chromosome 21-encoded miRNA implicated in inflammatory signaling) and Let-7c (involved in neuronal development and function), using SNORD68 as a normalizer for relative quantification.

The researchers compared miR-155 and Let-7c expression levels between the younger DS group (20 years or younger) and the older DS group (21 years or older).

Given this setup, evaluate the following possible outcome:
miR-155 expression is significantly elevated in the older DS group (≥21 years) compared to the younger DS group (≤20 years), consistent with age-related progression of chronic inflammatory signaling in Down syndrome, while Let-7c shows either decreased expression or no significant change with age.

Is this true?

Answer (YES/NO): NO